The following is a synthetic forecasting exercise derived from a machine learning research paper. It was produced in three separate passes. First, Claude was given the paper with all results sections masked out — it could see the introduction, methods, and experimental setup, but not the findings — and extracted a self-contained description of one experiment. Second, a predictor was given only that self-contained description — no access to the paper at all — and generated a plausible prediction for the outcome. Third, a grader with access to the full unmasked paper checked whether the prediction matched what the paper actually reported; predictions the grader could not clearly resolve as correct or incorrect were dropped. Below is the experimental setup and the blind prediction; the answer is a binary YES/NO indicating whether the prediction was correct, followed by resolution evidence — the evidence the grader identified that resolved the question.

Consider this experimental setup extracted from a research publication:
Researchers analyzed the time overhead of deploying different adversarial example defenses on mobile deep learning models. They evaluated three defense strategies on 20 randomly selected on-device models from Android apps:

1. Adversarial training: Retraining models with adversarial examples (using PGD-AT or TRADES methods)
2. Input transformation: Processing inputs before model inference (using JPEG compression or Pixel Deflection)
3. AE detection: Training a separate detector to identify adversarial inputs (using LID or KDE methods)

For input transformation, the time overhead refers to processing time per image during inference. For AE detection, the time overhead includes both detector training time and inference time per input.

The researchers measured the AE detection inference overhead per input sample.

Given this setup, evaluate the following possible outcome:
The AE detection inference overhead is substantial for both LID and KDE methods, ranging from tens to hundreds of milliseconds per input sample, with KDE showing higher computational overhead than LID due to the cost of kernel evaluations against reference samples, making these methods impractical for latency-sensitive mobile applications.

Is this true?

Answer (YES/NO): NO